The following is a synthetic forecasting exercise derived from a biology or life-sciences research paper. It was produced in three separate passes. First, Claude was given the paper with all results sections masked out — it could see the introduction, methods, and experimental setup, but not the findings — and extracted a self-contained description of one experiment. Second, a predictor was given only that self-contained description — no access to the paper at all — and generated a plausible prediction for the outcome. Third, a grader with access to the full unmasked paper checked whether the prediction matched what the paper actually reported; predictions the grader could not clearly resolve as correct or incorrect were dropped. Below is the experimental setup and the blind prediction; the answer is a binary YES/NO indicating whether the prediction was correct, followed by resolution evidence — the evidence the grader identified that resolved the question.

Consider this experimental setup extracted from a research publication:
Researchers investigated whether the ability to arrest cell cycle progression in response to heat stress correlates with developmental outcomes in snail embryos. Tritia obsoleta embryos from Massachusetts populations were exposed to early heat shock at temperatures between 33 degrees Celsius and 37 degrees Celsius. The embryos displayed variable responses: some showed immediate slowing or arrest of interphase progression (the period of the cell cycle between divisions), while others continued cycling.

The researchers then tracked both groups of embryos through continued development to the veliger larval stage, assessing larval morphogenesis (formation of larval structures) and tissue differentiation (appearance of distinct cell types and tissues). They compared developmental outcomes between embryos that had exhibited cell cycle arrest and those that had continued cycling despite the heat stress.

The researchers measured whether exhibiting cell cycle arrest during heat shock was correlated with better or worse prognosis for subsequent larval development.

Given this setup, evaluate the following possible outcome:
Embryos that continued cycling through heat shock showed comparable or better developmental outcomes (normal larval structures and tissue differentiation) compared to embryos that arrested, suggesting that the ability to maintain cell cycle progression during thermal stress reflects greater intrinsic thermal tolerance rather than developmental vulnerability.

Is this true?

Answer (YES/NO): NO